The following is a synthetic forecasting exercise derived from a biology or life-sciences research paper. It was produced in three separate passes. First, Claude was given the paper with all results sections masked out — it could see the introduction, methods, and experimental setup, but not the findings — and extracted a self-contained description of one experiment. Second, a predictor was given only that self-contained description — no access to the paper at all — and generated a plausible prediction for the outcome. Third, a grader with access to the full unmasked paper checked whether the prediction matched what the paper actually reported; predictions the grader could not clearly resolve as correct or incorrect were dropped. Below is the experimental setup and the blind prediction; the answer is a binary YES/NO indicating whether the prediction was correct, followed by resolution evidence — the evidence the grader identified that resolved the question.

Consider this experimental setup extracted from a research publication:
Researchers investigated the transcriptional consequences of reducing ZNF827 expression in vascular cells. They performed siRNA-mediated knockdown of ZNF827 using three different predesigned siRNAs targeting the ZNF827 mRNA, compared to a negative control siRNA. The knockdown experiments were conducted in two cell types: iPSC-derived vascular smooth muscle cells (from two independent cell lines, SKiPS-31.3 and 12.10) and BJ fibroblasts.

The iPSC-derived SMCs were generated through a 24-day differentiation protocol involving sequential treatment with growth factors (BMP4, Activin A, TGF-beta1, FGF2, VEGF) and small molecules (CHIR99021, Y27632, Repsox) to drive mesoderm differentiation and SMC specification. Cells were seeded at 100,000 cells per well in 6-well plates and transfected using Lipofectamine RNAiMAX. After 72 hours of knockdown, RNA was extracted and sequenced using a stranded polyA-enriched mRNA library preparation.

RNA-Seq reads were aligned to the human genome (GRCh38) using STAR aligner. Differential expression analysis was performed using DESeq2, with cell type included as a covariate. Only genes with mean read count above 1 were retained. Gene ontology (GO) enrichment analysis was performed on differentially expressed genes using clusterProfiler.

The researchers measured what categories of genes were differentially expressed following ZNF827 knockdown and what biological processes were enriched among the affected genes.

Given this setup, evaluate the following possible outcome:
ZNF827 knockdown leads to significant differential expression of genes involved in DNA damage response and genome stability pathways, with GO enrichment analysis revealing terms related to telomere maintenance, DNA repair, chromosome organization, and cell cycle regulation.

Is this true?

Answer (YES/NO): NO